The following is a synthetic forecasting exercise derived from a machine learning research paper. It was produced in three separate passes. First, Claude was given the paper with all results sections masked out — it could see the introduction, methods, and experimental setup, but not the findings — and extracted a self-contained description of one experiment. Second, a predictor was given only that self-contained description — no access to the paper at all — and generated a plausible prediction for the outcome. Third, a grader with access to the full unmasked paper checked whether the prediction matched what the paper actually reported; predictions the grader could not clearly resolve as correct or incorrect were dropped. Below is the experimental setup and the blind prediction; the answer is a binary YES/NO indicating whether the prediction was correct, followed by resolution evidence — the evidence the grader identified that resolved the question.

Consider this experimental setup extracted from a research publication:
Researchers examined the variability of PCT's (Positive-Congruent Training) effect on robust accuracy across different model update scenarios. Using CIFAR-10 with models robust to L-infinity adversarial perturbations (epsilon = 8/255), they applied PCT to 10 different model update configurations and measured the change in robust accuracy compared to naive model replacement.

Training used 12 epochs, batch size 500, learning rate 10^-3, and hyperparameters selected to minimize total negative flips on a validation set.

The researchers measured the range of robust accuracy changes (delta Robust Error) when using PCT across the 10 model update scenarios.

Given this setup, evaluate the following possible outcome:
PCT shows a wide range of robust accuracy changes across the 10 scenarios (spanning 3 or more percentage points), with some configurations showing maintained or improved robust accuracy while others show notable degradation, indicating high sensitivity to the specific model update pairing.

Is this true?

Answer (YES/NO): NO